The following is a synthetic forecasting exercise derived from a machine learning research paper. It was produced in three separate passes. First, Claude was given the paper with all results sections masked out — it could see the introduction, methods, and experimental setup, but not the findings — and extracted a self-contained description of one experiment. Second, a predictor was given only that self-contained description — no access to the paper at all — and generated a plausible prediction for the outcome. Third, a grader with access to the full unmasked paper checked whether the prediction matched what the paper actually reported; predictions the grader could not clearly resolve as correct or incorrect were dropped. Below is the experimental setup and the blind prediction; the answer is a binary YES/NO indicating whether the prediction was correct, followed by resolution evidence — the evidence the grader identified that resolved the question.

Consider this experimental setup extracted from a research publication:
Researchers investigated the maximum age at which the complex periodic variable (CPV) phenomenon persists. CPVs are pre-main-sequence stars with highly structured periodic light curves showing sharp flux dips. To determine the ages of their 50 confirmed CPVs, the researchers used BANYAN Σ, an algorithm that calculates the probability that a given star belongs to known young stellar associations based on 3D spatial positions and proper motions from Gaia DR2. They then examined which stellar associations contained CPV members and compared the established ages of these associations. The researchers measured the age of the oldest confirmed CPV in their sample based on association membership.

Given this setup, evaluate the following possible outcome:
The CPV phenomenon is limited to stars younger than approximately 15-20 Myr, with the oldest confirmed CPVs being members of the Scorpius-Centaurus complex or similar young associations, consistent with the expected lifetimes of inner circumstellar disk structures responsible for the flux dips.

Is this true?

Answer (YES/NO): NO